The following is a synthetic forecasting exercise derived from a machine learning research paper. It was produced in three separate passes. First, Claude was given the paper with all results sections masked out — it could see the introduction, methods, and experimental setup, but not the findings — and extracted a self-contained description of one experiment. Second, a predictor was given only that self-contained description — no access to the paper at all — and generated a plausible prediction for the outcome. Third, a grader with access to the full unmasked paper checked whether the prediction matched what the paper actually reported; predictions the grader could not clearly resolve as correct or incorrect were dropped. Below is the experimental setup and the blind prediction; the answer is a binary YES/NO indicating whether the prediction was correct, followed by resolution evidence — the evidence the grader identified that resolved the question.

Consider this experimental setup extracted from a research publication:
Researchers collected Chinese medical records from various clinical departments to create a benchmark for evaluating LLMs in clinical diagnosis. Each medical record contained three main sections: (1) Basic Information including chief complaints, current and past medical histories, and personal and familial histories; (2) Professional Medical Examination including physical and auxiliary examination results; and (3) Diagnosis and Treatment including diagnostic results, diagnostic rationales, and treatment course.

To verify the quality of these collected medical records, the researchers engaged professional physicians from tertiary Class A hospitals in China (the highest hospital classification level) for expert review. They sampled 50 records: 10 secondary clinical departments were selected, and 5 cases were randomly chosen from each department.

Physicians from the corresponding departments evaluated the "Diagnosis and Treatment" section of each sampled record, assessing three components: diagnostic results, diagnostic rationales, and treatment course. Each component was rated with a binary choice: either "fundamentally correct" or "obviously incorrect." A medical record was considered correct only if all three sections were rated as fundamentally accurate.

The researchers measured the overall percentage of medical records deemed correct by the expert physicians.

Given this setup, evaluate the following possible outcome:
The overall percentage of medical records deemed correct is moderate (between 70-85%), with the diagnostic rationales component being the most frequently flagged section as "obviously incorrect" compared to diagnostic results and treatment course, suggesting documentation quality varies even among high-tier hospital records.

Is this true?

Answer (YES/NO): NO